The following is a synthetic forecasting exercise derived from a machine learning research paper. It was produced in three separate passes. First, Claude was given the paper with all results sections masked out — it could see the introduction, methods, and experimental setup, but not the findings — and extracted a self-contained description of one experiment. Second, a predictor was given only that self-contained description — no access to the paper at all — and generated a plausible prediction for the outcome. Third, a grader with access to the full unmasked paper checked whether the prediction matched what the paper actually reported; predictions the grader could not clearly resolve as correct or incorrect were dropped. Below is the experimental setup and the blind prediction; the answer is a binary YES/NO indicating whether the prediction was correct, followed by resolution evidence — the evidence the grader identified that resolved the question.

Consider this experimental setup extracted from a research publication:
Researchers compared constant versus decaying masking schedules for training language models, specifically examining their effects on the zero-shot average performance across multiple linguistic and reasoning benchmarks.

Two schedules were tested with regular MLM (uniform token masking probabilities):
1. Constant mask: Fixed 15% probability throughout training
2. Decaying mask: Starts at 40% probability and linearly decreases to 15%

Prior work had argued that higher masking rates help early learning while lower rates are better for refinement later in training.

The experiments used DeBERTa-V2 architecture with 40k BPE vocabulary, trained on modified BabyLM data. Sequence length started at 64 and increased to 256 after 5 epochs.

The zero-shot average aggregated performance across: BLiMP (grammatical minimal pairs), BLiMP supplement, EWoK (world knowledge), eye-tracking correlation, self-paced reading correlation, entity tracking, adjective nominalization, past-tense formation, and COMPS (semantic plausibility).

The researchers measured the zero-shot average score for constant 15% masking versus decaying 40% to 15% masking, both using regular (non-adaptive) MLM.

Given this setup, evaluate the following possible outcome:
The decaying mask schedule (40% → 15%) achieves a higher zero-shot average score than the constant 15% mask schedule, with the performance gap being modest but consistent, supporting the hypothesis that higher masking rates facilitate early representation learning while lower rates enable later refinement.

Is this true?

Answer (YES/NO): NO